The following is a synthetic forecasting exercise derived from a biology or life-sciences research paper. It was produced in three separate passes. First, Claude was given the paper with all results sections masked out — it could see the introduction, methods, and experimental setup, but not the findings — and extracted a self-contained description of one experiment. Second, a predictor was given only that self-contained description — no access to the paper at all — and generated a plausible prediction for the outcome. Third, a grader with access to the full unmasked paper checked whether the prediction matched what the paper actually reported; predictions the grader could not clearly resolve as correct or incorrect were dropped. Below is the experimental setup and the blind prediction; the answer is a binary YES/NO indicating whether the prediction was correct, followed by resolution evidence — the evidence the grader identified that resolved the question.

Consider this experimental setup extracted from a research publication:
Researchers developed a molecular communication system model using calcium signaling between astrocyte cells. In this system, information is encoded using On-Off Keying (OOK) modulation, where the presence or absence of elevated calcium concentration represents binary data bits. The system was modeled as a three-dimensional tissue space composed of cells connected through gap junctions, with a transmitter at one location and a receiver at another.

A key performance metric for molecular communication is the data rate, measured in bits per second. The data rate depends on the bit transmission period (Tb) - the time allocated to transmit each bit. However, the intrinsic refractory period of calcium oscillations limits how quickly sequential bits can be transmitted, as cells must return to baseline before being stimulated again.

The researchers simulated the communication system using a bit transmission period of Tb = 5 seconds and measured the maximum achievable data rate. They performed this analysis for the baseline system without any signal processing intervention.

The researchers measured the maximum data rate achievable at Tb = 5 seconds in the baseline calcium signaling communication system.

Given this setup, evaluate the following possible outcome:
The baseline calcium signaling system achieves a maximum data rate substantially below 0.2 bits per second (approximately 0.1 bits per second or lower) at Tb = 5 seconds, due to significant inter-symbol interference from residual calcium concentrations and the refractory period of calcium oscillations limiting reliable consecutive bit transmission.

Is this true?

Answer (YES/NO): NO